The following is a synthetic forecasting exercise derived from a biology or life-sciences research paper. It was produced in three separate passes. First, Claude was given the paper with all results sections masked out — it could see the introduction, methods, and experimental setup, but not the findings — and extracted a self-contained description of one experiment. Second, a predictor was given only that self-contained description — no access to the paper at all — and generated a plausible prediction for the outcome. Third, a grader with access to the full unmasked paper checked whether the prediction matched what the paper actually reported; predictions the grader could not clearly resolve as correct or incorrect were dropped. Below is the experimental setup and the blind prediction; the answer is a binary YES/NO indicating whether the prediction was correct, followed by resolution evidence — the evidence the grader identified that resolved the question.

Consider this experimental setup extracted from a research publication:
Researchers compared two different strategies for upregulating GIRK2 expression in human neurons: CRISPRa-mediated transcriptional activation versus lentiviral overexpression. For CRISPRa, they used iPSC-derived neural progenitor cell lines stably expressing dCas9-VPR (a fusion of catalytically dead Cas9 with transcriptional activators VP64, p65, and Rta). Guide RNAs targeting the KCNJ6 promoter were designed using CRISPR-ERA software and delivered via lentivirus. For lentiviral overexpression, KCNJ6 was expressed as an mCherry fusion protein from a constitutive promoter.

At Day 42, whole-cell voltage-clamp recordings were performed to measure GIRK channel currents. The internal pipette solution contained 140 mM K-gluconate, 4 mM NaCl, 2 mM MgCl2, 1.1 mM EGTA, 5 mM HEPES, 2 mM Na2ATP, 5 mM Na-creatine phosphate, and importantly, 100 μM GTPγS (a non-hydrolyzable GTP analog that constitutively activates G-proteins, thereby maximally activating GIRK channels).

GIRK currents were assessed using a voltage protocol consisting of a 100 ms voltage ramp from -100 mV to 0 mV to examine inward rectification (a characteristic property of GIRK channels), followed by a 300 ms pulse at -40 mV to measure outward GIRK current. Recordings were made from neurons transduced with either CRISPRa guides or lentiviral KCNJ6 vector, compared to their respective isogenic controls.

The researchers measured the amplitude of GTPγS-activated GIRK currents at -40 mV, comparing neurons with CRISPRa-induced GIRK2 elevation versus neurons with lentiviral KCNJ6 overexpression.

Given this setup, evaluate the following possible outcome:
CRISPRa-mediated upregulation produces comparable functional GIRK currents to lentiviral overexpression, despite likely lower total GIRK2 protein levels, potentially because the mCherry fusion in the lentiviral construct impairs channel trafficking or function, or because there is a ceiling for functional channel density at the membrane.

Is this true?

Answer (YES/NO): NO